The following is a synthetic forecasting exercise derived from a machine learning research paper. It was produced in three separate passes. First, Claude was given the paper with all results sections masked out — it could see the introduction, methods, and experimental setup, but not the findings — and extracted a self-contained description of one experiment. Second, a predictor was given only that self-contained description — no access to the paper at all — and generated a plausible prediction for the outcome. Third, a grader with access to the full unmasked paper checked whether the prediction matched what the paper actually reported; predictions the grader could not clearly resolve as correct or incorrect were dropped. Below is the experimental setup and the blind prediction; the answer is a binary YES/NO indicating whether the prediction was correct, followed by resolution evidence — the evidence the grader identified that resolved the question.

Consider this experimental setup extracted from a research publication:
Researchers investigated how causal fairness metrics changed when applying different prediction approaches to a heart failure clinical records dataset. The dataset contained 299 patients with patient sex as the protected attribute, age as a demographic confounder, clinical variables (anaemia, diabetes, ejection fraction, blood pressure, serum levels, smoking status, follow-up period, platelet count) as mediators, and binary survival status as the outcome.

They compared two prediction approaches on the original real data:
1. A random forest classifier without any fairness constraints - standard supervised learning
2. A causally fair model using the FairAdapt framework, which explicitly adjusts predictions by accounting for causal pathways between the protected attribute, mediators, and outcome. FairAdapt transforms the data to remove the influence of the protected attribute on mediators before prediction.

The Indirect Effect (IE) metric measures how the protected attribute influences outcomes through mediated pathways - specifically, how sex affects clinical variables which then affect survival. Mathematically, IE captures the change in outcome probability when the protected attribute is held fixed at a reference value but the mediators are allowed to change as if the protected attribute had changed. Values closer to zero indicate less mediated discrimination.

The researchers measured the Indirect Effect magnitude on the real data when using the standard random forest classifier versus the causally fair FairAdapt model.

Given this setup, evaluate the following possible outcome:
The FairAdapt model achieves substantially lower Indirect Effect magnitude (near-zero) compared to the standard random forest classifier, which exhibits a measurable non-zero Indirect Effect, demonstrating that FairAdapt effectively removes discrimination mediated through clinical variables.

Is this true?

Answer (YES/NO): NO